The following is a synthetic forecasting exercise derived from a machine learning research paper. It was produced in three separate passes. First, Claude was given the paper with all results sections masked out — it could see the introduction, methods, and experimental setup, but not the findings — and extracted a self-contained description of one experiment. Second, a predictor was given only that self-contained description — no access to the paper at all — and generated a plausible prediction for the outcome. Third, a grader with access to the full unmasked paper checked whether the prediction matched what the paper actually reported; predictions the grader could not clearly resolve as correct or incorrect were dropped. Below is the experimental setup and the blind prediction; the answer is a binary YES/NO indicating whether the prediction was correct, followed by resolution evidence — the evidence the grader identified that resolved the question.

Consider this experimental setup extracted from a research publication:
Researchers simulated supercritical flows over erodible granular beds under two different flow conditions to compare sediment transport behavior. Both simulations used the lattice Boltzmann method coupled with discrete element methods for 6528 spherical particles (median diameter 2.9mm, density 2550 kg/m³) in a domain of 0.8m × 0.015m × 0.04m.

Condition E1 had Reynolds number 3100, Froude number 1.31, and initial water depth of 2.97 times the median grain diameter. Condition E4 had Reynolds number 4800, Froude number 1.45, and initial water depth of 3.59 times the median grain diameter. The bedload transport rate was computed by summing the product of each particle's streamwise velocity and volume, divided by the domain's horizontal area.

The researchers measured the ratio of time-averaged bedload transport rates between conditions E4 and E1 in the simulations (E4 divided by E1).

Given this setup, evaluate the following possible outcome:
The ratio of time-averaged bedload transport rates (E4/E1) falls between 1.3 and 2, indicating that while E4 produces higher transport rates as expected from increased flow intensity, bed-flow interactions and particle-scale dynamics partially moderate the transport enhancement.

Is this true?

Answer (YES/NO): NO